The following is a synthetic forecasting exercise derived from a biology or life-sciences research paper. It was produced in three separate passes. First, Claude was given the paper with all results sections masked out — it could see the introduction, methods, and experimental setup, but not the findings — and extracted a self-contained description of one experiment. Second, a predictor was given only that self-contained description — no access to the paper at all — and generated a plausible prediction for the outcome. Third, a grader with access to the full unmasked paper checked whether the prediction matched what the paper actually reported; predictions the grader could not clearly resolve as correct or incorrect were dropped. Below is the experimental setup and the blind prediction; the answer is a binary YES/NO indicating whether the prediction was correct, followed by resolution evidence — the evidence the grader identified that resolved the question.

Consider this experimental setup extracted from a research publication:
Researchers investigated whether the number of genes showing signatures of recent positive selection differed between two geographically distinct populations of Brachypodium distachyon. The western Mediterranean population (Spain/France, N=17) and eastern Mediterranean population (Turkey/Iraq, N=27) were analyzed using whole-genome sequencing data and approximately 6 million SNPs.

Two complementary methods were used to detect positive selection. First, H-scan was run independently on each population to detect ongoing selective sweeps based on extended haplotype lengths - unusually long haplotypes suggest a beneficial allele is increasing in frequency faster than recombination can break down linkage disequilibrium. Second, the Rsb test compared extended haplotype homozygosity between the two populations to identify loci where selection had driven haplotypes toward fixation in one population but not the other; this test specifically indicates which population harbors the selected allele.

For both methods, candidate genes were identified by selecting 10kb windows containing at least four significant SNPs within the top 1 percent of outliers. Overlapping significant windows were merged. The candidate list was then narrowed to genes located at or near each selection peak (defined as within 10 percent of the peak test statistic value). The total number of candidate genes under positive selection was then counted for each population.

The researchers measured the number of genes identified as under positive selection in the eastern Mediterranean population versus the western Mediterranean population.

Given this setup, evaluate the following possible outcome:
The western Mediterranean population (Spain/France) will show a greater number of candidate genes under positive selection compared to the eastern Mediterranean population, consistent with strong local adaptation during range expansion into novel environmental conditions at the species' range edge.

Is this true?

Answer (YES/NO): YES